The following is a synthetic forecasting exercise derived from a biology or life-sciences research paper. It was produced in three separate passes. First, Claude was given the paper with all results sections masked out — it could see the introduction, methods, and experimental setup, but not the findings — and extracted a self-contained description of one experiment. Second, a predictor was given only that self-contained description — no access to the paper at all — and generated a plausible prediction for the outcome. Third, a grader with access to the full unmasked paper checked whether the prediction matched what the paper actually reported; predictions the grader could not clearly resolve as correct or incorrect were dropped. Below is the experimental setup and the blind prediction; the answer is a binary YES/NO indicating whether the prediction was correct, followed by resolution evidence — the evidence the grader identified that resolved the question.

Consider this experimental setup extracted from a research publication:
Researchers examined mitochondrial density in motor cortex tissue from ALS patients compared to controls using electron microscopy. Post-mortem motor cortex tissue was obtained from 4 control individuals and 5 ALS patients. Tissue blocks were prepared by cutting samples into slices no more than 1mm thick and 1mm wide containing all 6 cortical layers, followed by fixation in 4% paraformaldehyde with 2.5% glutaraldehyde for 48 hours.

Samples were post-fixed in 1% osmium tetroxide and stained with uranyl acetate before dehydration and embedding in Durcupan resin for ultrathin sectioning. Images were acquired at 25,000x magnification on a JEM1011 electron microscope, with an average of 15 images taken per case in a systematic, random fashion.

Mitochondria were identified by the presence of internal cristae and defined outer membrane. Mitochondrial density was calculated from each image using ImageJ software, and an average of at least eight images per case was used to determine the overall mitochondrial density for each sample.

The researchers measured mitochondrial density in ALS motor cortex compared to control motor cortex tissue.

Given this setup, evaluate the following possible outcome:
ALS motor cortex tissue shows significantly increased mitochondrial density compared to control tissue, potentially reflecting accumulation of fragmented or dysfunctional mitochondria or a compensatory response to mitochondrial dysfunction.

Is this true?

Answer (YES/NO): NO